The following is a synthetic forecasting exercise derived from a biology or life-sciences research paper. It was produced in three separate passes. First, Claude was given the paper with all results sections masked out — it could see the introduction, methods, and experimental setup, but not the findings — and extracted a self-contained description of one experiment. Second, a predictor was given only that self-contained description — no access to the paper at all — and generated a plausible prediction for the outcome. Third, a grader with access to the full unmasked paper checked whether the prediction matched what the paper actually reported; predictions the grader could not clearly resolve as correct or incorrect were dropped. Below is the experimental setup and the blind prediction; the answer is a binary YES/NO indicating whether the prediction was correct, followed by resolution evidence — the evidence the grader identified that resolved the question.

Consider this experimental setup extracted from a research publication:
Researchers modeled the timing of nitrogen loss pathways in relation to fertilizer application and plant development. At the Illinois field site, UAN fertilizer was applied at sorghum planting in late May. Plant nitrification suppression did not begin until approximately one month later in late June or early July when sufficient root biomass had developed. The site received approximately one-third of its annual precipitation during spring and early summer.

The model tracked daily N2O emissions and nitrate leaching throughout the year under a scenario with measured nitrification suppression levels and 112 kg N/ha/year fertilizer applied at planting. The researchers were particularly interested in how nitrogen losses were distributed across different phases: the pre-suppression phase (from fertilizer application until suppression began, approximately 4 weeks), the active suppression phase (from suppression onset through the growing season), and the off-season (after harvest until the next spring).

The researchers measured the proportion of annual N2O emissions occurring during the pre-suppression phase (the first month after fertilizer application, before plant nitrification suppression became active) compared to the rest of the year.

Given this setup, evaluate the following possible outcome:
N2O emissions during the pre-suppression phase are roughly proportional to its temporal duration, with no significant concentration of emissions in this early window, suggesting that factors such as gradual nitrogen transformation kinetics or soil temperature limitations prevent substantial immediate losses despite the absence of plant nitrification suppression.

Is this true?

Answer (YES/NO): NO